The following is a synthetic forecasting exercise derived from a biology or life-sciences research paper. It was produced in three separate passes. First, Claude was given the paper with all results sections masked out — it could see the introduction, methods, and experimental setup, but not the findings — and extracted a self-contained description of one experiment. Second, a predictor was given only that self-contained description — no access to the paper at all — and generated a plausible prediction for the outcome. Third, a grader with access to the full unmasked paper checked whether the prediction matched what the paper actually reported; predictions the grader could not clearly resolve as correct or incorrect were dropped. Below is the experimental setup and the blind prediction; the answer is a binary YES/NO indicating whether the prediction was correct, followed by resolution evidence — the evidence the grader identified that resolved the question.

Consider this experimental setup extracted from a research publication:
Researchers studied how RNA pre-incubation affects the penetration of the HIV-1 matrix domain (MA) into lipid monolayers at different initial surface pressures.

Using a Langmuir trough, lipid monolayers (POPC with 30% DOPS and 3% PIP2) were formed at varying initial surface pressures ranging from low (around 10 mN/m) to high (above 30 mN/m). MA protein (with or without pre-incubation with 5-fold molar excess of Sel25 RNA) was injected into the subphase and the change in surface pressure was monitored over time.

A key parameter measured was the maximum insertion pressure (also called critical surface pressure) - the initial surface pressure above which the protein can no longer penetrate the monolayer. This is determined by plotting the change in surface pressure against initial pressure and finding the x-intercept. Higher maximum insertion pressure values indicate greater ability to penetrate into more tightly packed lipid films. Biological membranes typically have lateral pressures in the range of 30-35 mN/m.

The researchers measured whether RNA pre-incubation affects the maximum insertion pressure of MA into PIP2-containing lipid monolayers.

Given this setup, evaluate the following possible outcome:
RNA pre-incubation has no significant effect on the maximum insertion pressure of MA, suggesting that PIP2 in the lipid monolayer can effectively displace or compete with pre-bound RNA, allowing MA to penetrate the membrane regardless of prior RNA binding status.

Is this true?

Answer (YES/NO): NO